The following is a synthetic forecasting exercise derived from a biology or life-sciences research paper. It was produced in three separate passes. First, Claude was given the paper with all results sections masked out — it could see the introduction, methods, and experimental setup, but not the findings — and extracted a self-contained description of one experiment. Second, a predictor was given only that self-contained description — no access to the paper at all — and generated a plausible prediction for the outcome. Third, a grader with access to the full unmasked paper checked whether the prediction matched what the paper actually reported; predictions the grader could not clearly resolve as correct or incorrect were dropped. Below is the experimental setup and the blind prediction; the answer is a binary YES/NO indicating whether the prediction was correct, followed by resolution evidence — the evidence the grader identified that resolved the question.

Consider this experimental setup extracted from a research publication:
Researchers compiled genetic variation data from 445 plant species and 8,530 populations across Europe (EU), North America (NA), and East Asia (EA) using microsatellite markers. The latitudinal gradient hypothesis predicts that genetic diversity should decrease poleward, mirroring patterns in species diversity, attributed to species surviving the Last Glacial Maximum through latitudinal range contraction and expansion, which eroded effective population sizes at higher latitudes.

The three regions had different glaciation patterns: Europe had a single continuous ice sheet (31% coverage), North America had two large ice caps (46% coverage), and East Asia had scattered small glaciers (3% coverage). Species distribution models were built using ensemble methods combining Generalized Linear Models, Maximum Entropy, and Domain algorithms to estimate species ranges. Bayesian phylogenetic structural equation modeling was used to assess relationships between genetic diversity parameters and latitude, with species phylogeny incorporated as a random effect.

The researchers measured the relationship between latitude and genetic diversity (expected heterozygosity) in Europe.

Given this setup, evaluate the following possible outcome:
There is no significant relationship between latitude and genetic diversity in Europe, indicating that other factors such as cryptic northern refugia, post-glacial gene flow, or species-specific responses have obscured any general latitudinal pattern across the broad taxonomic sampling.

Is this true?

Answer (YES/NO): NO